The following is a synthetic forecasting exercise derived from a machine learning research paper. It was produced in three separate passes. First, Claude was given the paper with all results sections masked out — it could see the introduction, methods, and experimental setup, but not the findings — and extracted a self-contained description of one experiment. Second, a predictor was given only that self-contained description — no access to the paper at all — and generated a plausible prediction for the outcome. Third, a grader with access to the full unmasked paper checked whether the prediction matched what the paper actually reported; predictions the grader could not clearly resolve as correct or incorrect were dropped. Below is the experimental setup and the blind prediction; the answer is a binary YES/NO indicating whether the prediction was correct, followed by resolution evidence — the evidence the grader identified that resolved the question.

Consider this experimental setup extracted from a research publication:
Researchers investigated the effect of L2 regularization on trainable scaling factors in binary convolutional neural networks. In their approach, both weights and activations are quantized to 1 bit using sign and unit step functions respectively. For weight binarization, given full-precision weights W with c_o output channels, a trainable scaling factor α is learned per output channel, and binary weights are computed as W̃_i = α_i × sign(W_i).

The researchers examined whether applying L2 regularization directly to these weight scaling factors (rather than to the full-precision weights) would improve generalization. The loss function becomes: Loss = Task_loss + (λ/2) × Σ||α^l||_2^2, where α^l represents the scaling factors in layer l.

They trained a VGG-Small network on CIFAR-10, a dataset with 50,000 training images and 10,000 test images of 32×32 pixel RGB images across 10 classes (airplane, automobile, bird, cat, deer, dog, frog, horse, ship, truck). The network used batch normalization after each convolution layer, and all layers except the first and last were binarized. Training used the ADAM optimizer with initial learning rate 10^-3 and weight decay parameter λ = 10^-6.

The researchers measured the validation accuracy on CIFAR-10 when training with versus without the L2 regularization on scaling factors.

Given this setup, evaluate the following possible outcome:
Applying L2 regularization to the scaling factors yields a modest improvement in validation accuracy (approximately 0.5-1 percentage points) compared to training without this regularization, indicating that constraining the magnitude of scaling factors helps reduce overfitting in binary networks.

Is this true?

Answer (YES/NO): NO